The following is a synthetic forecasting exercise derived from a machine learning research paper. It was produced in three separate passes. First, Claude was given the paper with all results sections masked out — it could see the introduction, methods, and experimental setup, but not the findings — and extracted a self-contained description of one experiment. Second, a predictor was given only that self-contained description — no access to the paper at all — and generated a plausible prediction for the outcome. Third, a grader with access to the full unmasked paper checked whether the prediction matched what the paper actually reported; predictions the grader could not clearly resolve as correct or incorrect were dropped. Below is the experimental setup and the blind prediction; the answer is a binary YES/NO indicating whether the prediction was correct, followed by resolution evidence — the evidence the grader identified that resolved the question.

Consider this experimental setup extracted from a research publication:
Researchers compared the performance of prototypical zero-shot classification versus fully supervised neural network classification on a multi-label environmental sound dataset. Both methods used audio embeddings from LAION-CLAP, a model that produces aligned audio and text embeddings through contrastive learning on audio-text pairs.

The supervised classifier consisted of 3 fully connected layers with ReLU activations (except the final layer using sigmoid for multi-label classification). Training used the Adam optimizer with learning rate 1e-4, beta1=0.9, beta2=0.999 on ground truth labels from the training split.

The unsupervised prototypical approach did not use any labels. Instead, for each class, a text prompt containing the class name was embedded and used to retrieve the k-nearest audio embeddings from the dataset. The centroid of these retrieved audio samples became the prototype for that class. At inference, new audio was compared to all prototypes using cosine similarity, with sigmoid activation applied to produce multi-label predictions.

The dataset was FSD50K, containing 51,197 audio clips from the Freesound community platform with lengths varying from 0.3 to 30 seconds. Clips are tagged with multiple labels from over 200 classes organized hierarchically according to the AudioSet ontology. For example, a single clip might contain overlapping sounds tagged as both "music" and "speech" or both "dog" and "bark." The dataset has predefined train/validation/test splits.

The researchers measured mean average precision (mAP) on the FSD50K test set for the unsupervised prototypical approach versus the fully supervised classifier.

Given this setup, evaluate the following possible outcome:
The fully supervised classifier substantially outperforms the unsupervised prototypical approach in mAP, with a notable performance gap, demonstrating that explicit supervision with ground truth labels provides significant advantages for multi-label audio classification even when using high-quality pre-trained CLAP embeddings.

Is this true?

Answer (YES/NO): YES